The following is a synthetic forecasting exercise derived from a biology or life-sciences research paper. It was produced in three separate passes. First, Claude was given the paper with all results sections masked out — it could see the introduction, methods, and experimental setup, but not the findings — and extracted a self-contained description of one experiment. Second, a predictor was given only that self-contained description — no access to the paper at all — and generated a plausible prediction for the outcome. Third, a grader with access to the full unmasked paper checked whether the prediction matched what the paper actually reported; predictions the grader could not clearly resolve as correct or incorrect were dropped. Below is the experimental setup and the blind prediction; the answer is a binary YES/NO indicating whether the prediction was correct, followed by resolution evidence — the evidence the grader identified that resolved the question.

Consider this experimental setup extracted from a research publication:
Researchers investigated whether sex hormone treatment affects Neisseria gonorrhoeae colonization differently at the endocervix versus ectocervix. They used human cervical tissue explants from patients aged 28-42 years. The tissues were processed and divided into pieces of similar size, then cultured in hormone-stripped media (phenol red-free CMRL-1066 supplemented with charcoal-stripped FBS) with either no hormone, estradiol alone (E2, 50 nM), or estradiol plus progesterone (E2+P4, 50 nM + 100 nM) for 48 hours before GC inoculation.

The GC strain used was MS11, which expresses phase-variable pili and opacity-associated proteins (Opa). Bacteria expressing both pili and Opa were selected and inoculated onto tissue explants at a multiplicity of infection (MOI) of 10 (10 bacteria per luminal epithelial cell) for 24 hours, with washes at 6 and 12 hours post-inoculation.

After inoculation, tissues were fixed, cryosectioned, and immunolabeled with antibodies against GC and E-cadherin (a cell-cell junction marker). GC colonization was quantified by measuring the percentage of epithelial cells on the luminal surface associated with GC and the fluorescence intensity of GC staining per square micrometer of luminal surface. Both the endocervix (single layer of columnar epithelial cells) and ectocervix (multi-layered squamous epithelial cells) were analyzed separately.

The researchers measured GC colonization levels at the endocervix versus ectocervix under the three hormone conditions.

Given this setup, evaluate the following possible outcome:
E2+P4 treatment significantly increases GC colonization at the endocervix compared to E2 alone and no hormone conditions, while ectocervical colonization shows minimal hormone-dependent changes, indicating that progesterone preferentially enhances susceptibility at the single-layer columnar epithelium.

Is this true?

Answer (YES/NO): NO